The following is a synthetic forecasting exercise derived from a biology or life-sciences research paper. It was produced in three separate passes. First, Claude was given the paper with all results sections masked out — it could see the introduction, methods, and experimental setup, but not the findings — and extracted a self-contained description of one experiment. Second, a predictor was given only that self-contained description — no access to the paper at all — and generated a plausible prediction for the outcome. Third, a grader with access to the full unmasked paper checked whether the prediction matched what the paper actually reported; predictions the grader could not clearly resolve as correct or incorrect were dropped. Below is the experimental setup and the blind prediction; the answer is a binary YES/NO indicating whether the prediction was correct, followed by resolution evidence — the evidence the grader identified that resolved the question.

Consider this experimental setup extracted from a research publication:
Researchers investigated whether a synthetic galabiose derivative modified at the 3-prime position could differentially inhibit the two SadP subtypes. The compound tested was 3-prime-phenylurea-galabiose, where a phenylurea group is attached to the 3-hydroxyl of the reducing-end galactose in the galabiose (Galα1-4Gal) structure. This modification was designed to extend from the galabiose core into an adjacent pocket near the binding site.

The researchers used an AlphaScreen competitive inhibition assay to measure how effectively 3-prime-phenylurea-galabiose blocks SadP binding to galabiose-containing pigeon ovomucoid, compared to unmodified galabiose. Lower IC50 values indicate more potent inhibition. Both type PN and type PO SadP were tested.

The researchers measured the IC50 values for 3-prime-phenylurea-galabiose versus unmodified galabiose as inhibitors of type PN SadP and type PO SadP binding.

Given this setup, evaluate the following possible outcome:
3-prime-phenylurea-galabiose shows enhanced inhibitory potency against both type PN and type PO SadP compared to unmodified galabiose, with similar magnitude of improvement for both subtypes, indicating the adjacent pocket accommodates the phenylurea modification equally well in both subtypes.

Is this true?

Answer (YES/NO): NO